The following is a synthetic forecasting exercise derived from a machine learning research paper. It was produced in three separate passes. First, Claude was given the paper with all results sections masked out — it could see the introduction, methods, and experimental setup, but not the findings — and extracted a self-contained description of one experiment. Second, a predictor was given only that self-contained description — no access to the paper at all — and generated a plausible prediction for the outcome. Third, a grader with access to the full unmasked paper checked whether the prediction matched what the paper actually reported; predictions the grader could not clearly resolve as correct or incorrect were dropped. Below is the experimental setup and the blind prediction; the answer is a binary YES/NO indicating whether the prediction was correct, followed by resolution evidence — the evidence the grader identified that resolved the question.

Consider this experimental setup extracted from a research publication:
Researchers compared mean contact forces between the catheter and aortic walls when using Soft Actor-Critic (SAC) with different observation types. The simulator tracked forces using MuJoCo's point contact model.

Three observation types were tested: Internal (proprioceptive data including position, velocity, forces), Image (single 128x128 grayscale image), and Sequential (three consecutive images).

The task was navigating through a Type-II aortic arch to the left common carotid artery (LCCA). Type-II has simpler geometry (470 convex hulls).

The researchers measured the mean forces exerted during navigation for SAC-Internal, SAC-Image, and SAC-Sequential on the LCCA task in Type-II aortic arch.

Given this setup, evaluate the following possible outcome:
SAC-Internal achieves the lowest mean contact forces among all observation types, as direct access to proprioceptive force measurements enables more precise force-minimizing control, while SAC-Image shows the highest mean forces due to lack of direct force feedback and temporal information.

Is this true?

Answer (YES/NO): NO